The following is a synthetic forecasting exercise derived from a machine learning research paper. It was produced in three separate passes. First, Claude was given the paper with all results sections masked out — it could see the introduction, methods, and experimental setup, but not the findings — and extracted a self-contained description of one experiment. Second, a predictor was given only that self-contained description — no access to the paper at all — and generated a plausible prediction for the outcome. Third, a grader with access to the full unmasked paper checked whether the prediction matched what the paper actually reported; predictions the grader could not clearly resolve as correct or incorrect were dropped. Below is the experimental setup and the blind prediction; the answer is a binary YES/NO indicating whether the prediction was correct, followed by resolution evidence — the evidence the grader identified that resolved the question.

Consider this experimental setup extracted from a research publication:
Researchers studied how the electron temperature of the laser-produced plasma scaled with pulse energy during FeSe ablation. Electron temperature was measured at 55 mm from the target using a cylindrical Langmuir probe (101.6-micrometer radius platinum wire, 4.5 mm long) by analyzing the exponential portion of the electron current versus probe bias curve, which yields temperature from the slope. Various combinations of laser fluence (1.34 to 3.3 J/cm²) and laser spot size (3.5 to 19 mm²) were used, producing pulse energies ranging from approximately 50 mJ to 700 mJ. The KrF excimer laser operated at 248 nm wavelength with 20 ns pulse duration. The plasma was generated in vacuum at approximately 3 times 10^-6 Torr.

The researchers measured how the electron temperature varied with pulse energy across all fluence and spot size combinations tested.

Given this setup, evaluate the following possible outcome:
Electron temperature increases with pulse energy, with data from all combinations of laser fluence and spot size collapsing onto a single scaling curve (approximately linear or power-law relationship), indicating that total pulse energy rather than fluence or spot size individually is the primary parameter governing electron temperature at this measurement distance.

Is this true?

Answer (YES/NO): YES